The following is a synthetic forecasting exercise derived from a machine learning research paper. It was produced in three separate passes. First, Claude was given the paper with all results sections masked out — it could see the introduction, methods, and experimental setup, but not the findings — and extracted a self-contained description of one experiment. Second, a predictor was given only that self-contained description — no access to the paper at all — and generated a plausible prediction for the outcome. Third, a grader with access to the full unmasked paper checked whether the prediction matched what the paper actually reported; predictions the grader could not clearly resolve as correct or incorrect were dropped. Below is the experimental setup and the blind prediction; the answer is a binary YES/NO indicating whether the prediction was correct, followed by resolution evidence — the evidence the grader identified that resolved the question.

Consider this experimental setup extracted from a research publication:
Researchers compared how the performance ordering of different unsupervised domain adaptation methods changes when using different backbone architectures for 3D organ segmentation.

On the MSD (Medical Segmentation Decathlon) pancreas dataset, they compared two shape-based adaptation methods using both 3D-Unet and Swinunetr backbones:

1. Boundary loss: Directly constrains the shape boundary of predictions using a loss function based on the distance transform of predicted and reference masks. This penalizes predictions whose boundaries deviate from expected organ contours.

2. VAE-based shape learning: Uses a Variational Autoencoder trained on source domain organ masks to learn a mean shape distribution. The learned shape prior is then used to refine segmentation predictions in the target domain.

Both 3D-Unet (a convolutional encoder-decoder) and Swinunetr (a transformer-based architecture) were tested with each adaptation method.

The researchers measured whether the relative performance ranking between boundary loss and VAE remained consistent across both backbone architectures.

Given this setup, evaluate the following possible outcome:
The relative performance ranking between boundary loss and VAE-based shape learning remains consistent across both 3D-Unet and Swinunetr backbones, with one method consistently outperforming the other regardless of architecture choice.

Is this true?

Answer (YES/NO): YES